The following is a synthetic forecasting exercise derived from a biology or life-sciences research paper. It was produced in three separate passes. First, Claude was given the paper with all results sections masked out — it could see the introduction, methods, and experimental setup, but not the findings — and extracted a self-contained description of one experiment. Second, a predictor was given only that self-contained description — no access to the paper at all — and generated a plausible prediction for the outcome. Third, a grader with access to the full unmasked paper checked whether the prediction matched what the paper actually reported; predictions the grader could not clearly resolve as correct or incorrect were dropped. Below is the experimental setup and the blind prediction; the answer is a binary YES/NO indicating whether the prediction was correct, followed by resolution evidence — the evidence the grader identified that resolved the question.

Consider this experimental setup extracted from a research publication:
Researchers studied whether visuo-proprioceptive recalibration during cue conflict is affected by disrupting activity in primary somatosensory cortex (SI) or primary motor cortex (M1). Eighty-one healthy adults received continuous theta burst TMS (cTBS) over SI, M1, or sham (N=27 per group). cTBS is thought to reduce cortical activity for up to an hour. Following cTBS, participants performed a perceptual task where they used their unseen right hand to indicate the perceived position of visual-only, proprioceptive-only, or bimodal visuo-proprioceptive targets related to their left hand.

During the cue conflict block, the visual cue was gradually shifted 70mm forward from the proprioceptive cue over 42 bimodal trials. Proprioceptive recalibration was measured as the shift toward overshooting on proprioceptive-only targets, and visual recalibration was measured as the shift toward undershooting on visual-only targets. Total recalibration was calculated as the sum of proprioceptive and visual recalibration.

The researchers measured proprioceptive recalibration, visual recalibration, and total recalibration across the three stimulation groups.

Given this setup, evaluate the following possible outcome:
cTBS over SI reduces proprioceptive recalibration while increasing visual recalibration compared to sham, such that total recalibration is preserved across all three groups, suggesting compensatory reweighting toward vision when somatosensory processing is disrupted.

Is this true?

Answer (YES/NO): NO